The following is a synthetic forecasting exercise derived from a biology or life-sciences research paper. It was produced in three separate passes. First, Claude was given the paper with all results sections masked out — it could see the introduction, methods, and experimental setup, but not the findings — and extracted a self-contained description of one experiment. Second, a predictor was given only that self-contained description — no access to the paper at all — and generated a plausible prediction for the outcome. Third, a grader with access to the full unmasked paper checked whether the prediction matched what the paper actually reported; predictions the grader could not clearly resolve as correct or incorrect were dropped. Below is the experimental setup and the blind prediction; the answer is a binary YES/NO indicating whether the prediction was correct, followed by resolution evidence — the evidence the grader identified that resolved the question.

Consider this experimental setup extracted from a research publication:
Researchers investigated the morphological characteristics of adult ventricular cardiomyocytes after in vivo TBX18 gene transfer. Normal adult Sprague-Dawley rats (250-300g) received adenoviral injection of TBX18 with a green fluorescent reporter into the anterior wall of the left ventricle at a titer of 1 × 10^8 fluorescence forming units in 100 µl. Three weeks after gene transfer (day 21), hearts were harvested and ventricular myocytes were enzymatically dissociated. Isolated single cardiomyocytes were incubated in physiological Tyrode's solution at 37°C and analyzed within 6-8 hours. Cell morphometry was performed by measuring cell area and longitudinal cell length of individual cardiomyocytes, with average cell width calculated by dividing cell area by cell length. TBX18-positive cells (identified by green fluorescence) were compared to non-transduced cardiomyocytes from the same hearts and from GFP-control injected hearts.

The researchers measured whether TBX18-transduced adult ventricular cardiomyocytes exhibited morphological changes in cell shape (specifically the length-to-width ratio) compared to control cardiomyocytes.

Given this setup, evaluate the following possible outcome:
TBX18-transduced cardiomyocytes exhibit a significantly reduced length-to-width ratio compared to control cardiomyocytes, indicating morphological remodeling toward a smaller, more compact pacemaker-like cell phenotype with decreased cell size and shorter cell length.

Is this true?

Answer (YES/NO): NO